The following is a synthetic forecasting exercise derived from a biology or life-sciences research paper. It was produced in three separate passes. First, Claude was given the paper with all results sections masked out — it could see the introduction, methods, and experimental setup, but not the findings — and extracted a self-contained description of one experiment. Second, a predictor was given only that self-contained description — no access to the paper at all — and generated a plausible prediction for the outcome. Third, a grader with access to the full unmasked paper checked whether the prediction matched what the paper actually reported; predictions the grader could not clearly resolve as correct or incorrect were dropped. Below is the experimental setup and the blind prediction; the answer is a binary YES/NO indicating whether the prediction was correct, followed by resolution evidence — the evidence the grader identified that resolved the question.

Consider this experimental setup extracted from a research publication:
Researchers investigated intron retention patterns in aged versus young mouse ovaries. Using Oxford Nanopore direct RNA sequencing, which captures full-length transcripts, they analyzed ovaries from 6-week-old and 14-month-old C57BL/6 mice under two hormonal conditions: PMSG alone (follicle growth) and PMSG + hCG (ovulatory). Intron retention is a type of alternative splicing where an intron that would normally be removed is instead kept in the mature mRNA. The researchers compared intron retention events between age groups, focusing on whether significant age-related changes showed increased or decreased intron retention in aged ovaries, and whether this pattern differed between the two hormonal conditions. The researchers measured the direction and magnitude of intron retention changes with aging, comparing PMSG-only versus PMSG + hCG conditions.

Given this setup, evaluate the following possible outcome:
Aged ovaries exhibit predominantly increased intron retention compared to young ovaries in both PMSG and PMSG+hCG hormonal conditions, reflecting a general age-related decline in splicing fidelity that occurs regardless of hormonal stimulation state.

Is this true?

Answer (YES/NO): NO